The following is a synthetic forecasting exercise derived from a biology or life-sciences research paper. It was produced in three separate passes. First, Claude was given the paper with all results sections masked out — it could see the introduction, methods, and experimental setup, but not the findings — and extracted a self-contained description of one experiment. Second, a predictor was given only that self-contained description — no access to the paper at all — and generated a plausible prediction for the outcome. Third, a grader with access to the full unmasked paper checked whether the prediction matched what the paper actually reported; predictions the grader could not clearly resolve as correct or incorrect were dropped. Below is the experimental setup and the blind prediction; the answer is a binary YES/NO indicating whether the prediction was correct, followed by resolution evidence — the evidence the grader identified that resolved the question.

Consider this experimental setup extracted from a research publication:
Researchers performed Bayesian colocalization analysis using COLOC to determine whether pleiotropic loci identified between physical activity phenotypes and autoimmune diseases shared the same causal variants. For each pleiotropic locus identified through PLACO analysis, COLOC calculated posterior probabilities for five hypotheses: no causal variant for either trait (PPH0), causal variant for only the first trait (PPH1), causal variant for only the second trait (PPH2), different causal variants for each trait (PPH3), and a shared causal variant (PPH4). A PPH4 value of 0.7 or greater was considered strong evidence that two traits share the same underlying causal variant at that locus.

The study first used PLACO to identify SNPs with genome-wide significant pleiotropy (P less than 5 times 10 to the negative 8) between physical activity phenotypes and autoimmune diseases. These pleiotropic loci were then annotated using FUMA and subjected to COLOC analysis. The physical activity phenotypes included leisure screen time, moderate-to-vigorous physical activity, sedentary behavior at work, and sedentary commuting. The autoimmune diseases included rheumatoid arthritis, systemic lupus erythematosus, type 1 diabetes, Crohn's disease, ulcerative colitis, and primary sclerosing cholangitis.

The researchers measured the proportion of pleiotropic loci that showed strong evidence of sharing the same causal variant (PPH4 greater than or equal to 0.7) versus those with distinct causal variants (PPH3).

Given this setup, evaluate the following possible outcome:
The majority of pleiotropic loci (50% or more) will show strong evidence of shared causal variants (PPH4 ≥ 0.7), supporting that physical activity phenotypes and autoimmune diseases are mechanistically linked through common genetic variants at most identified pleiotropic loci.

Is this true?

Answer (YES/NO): NO